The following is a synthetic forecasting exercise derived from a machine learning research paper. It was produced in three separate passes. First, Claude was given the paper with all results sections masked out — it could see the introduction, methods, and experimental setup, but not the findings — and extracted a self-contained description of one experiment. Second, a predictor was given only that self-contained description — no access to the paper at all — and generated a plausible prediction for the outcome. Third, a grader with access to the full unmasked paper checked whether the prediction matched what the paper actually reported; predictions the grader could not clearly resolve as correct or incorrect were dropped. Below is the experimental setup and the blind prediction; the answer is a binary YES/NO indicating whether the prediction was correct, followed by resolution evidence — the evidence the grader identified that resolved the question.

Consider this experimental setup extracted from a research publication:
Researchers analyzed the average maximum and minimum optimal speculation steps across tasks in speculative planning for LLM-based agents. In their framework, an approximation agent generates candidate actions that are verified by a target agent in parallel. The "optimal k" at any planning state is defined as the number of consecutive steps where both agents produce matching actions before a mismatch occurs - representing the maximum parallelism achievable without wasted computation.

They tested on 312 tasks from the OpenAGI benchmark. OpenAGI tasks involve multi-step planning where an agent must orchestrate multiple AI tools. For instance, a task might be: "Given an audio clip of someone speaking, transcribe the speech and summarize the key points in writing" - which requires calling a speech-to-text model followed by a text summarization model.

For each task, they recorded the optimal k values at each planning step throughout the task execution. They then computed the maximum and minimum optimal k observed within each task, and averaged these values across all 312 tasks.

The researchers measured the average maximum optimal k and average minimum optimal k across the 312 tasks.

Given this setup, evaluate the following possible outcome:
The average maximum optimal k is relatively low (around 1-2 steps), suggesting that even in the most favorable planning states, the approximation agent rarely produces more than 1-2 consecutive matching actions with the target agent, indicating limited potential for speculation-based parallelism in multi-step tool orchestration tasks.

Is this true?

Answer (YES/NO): NO